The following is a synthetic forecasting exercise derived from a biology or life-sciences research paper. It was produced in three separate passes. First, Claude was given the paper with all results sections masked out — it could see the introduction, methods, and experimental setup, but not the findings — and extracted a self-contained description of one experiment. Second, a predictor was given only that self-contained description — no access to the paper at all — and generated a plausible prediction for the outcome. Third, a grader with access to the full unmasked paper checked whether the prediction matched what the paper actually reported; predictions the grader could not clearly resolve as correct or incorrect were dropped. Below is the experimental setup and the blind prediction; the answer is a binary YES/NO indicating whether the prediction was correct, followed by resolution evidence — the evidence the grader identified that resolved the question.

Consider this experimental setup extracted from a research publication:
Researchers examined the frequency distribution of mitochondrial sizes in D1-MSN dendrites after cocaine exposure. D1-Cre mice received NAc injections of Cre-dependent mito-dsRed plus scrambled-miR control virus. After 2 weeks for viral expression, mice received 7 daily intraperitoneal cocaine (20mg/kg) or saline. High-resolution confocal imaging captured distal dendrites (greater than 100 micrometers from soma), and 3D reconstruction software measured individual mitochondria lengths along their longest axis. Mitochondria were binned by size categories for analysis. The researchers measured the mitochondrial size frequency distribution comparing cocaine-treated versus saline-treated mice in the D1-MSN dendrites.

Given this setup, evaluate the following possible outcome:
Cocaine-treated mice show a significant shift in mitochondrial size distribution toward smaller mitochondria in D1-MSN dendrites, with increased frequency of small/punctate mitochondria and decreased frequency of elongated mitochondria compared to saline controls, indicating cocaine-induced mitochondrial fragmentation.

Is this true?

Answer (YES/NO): YES